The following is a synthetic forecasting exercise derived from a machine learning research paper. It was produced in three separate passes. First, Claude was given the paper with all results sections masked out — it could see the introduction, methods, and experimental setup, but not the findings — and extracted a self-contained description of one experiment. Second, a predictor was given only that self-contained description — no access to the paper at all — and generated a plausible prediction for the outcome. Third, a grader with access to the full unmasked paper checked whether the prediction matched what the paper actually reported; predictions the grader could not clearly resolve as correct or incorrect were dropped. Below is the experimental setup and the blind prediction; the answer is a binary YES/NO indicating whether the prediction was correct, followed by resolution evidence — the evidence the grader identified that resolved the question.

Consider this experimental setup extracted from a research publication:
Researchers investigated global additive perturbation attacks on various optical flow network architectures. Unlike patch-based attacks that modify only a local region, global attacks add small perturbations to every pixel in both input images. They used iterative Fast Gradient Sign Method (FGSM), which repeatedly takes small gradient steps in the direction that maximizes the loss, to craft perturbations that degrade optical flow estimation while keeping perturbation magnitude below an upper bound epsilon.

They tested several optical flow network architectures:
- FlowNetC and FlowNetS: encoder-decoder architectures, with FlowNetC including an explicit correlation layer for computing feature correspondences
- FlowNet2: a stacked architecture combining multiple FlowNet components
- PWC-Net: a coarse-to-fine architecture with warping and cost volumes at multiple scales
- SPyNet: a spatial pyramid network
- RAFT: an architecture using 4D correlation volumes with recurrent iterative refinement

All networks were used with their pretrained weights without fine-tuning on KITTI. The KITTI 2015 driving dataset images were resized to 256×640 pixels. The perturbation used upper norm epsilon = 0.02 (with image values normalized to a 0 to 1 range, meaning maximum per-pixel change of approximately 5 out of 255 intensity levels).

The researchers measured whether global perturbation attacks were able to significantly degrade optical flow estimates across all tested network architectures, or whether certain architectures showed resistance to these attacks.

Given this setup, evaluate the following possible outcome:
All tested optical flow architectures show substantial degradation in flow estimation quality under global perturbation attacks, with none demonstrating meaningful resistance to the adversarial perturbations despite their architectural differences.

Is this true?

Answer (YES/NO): YES